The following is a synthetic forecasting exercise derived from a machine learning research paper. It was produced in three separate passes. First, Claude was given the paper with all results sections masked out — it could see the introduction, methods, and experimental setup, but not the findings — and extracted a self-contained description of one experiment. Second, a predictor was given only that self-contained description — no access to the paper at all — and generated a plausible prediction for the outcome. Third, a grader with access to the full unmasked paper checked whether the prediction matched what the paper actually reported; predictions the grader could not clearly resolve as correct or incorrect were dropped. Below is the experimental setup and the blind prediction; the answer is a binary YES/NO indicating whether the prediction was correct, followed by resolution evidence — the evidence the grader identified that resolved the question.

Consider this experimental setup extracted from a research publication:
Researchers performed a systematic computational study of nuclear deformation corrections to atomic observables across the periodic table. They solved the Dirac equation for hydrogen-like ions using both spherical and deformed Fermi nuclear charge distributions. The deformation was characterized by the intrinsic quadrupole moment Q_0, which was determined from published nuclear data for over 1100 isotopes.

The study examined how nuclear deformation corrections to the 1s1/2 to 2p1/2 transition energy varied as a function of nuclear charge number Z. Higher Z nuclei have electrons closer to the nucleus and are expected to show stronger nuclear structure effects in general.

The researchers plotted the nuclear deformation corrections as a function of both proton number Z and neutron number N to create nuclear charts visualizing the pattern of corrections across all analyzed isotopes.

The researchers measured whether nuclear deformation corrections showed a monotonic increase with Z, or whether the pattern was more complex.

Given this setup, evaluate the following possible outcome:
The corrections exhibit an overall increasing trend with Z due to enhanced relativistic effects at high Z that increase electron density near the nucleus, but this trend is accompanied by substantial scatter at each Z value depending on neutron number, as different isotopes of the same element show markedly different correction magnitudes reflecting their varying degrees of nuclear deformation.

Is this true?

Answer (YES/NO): YES